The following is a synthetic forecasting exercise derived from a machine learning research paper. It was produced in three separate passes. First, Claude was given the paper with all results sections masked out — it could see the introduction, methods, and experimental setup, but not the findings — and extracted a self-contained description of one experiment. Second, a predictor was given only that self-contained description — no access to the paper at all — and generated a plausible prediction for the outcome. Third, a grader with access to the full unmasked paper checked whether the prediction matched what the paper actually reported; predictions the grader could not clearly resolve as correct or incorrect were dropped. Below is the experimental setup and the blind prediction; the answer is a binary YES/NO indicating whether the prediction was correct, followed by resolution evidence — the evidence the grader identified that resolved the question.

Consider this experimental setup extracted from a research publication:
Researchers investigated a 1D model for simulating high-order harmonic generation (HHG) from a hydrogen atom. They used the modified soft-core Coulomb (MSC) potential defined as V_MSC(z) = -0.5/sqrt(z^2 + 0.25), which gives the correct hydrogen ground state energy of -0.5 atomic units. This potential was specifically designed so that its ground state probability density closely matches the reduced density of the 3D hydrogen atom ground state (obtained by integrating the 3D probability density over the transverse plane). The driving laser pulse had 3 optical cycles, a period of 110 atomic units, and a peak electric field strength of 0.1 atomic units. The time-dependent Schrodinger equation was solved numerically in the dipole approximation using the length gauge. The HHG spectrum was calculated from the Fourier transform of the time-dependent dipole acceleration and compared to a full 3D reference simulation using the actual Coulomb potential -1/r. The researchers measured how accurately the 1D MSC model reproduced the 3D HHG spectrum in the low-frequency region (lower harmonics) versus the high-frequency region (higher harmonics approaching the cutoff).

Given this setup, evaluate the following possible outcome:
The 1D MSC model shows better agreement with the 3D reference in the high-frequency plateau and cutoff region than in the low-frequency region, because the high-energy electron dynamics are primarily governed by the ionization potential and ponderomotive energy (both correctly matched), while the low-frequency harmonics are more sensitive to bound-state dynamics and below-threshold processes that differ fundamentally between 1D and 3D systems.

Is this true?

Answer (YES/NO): NO